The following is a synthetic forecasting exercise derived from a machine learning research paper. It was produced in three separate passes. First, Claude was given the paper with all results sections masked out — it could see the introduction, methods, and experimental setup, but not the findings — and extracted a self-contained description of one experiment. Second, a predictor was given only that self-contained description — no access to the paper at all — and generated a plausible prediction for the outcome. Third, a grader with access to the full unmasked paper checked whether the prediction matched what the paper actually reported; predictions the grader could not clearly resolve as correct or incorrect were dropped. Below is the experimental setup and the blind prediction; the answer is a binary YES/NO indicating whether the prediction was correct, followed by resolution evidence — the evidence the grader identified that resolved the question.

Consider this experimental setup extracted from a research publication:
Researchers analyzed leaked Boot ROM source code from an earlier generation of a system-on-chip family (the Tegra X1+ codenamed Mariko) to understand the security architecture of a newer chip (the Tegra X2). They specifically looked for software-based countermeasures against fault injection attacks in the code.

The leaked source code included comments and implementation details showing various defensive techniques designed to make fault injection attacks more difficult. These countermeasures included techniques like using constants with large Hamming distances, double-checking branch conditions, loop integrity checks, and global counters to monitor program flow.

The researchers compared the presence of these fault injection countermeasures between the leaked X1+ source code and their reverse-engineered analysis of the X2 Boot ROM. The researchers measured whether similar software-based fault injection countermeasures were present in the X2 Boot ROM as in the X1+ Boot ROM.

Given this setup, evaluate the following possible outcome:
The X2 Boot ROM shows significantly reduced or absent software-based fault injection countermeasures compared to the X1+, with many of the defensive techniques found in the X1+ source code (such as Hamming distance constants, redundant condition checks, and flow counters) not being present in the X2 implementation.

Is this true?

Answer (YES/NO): YES